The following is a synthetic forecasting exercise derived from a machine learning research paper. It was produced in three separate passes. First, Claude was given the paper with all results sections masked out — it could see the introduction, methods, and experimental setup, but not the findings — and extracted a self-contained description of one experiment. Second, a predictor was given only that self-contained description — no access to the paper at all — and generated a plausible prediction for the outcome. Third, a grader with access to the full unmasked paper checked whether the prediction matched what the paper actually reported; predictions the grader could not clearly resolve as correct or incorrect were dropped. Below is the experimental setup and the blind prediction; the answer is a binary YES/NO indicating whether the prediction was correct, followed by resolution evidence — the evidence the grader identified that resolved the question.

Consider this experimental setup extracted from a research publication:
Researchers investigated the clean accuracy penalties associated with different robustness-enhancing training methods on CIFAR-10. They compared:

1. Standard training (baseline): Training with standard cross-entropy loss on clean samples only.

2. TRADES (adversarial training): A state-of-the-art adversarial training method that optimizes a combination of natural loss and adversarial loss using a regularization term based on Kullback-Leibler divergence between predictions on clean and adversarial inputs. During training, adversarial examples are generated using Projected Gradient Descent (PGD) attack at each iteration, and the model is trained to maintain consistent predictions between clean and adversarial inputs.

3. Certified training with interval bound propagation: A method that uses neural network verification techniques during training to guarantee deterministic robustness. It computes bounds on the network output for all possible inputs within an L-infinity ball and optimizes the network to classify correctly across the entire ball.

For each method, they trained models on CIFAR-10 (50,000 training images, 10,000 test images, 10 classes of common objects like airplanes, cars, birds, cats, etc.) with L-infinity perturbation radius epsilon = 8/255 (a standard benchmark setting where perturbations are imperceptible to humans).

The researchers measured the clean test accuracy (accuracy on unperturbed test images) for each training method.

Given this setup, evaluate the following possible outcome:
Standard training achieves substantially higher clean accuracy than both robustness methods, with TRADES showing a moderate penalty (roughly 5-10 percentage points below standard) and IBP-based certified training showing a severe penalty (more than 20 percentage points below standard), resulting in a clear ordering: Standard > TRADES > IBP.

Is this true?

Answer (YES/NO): NO